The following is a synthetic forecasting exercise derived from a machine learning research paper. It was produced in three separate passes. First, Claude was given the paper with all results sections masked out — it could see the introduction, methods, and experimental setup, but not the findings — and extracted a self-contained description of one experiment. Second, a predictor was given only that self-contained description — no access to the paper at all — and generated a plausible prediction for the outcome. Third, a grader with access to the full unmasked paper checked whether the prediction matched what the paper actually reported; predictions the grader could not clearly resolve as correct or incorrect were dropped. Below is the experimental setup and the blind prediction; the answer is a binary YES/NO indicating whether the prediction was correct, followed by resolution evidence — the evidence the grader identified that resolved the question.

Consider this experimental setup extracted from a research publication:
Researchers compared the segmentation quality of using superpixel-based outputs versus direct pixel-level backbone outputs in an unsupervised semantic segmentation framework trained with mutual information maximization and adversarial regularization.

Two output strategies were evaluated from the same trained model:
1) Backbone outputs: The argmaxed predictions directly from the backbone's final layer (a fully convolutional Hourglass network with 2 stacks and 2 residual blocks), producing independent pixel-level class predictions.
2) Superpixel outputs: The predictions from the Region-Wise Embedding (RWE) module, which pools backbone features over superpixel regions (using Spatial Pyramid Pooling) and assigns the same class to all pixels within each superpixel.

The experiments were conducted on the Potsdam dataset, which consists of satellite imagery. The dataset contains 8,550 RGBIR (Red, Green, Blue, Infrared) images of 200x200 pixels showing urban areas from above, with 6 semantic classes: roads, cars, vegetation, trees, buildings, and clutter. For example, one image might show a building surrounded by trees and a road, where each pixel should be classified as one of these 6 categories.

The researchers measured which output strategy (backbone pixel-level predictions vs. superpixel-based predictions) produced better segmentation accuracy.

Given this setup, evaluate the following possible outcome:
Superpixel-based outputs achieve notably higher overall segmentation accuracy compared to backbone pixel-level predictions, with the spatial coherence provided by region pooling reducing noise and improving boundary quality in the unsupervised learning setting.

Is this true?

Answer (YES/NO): NO